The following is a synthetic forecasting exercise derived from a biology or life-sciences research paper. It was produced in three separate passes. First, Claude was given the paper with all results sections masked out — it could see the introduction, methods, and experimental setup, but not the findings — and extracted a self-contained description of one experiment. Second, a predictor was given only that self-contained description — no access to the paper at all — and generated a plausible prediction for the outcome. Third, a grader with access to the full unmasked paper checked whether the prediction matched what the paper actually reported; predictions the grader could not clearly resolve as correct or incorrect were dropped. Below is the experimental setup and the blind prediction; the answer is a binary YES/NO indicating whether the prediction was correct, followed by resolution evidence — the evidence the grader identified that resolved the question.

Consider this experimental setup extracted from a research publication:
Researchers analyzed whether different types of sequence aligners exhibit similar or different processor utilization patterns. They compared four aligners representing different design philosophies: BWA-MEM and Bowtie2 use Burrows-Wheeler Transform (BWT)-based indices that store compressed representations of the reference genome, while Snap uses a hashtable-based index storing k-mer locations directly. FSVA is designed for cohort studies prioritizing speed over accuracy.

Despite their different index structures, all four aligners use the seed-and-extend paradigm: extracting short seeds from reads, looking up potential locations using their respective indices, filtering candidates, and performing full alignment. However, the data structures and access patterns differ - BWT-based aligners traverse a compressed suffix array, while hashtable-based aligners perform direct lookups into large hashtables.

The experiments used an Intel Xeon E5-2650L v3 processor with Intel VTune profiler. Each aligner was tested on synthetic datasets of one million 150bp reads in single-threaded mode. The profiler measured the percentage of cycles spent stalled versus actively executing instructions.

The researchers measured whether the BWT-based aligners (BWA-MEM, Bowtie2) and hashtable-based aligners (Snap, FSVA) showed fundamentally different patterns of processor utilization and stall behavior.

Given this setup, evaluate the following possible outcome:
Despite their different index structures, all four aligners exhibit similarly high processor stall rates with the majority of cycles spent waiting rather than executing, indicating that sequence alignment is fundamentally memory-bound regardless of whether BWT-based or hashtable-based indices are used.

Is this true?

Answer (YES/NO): YES